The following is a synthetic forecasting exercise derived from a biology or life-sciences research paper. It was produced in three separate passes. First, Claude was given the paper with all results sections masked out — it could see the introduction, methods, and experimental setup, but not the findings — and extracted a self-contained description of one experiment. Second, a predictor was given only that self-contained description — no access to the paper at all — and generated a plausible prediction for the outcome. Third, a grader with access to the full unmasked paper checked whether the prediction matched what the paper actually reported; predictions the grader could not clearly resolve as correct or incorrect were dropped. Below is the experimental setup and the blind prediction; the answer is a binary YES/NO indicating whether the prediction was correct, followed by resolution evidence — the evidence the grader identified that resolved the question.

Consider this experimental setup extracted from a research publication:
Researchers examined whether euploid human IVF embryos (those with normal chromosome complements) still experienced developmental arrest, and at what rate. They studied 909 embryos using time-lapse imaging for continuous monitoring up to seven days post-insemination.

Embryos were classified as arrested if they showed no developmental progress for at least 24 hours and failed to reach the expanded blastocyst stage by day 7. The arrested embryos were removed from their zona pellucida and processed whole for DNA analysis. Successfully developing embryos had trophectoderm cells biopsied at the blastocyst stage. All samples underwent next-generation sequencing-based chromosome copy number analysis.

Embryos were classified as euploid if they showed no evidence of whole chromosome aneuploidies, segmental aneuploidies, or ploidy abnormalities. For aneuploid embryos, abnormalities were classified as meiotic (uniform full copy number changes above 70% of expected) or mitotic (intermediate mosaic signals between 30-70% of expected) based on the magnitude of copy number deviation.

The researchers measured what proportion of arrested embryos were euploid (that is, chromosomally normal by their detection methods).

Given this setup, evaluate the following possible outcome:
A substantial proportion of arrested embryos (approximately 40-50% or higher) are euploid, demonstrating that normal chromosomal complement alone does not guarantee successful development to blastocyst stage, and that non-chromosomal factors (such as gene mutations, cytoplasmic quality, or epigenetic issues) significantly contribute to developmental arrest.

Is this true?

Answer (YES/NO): NO